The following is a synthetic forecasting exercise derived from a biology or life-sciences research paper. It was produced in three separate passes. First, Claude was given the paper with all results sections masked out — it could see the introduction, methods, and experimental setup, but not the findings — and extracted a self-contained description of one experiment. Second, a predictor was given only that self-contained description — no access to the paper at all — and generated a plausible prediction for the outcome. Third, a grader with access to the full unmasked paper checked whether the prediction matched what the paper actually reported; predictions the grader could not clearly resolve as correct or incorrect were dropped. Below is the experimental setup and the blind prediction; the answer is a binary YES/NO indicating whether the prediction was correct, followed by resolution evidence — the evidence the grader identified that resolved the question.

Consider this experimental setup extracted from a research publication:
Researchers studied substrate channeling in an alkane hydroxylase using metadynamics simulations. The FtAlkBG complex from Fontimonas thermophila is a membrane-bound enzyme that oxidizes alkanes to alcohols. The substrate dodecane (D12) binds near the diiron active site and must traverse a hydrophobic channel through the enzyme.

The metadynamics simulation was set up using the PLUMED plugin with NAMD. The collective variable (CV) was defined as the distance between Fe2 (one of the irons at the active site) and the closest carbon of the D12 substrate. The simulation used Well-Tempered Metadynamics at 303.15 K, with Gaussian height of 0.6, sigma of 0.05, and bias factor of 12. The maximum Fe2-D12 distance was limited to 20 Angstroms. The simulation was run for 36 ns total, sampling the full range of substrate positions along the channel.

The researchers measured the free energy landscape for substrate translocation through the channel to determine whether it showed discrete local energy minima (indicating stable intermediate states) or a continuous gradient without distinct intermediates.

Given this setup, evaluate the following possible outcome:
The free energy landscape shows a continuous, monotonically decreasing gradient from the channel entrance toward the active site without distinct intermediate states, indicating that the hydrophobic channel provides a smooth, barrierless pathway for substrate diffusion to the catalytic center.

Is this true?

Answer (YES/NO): NO